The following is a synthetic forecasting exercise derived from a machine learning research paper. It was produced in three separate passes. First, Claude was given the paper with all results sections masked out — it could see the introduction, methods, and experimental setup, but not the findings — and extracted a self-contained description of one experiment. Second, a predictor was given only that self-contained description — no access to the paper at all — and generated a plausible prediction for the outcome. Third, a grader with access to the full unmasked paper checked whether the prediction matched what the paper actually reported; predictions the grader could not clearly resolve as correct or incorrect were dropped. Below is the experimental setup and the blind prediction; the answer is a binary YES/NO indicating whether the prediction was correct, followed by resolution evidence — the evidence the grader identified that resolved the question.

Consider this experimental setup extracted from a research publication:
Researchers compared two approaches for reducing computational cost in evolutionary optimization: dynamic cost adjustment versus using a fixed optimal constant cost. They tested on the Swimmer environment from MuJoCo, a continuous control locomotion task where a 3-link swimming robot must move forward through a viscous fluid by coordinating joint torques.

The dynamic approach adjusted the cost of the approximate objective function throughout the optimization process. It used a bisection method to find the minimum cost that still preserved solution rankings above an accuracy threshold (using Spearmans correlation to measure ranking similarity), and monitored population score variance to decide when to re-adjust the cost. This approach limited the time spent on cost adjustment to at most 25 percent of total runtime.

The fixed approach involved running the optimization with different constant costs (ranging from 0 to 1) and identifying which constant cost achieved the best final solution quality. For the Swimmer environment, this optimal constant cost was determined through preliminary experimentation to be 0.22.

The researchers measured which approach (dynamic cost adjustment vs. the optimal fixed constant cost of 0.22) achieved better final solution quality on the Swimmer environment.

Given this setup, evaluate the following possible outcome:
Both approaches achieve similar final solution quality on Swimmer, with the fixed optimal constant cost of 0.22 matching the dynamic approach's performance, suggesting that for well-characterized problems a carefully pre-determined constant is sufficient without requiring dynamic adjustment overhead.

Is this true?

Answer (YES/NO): NO